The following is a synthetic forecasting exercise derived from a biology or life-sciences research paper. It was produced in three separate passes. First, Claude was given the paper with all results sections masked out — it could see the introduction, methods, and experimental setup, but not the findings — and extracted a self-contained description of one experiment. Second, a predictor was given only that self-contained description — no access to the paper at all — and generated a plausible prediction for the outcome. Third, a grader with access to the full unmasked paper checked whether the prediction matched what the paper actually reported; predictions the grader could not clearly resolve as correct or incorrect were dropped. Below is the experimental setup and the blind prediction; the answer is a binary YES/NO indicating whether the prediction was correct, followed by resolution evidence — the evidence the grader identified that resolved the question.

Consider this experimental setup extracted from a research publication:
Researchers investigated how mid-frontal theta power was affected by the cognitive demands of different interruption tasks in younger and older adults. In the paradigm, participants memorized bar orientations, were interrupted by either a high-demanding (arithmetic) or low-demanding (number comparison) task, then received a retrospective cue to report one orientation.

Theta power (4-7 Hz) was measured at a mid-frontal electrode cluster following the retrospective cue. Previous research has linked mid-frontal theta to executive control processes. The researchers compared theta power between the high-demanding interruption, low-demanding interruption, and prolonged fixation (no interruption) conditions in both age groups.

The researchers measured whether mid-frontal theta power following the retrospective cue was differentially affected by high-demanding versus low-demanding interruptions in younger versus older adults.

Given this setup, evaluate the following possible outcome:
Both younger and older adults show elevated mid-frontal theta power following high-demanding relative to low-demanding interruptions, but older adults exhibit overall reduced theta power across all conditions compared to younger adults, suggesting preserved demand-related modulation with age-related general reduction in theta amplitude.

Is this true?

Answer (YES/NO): NO